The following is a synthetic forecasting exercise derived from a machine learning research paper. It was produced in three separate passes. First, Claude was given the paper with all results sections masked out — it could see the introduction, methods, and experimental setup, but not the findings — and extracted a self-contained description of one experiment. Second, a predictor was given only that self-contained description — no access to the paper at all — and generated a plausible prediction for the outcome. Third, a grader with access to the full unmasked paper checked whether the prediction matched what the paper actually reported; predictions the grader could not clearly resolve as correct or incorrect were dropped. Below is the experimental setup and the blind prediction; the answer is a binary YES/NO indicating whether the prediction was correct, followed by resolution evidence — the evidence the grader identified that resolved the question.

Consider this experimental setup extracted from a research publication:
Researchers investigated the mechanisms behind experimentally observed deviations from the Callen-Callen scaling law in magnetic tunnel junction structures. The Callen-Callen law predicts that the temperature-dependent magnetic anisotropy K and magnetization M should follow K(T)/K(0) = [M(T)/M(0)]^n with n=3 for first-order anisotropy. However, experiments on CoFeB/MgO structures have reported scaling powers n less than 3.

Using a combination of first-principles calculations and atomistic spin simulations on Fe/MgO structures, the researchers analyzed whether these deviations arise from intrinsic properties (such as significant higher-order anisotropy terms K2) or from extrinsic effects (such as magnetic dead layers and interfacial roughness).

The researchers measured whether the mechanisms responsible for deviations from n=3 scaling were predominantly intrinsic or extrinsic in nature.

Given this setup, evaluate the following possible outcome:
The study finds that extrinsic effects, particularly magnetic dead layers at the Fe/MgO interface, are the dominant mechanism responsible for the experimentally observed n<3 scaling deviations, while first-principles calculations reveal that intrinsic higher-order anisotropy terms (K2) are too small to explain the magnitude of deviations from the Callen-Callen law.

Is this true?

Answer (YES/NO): YES